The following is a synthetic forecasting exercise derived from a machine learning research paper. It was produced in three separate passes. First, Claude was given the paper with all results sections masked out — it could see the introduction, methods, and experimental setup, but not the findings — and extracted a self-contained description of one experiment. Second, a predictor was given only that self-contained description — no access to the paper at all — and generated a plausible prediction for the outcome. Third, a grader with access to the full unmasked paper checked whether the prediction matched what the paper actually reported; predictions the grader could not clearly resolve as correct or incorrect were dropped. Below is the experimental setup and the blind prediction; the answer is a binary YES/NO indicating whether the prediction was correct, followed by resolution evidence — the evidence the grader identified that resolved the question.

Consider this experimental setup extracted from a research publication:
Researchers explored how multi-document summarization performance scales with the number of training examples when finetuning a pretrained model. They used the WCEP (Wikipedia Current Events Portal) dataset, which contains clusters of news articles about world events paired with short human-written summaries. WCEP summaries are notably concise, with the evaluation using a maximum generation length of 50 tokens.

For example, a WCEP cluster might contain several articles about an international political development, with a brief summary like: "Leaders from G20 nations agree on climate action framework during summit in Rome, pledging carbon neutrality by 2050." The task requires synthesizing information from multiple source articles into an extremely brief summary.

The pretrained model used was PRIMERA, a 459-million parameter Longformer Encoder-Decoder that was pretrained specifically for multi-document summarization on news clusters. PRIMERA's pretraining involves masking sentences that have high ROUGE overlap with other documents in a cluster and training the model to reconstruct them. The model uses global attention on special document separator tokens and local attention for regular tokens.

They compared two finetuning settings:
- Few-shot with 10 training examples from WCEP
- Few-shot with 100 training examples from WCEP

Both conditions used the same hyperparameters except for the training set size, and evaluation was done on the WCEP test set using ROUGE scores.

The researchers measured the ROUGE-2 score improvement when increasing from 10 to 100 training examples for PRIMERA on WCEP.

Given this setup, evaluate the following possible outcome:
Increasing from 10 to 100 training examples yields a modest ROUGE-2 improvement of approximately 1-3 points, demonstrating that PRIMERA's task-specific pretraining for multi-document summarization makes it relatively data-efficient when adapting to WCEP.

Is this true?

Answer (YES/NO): NO